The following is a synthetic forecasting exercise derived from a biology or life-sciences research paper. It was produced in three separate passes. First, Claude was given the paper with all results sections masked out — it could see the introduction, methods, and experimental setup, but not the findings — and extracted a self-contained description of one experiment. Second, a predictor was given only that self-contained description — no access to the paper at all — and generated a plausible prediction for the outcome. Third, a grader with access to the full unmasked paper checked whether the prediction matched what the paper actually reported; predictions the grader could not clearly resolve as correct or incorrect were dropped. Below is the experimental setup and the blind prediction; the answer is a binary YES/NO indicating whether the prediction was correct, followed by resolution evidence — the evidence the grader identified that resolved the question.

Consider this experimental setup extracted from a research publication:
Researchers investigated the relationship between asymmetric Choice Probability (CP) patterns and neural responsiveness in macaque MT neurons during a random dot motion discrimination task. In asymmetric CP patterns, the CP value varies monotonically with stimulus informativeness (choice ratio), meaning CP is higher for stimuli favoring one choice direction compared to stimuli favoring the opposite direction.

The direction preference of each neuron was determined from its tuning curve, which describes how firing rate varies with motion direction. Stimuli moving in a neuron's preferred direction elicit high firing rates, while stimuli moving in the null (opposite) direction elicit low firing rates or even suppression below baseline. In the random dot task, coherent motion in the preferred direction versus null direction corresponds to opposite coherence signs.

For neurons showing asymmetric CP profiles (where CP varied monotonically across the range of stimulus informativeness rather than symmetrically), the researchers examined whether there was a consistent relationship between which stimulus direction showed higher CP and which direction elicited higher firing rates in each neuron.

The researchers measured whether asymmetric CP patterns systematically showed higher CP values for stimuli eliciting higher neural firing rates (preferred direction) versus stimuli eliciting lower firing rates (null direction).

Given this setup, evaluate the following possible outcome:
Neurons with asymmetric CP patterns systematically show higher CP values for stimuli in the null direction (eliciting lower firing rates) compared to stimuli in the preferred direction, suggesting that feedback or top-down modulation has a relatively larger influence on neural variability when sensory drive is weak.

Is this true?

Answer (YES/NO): NO